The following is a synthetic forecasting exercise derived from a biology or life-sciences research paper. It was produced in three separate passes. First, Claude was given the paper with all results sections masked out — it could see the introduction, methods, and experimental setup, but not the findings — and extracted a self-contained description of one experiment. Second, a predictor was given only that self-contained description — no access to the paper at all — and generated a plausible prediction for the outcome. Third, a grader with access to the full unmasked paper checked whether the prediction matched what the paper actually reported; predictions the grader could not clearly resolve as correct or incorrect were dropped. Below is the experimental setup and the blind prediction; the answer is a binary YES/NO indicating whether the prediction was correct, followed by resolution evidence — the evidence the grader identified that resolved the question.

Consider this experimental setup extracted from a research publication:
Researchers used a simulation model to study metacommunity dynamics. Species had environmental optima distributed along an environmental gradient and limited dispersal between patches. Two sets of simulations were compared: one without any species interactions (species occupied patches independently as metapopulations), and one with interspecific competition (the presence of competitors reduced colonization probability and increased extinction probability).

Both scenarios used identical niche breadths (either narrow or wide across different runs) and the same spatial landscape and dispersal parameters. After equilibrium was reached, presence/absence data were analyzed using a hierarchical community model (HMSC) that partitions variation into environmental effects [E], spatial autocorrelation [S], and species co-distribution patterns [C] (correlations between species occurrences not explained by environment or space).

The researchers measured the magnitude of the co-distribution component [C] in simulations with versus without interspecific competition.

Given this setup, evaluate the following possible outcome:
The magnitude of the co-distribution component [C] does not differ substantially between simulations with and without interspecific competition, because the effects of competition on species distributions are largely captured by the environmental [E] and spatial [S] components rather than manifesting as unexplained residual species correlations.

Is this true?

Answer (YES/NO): NO